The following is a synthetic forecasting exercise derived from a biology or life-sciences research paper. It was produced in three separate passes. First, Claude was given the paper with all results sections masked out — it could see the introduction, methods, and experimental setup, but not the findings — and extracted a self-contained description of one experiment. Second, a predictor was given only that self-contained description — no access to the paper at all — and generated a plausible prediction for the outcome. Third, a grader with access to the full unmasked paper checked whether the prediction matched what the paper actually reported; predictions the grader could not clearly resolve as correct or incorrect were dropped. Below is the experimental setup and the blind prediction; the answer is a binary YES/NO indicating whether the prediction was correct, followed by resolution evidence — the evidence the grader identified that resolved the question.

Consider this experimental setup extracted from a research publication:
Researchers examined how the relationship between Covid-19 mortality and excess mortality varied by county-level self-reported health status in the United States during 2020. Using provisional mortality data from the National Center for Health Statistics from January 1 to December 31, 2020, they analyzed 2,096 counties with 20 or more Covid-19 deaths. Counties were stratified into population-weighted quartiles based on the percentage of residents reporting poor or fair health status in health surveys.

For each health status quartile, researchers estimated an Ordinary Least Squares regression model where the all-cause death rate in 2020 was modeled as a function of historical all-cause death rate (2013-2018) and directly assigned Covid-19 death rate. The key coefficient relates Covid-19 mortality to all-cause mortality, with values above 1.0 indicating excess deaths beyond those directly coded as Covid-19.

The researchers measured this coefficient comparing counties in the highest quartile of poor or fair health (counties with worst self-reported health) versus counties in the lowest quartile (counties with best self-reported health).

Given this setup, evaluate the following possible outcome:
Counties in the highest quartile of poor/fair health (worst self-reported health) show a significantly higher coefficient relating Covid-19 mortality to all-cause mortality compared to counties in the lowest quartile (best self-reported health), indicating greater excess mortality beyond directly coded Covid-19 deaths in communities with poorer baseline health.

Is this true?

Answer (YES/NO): YES